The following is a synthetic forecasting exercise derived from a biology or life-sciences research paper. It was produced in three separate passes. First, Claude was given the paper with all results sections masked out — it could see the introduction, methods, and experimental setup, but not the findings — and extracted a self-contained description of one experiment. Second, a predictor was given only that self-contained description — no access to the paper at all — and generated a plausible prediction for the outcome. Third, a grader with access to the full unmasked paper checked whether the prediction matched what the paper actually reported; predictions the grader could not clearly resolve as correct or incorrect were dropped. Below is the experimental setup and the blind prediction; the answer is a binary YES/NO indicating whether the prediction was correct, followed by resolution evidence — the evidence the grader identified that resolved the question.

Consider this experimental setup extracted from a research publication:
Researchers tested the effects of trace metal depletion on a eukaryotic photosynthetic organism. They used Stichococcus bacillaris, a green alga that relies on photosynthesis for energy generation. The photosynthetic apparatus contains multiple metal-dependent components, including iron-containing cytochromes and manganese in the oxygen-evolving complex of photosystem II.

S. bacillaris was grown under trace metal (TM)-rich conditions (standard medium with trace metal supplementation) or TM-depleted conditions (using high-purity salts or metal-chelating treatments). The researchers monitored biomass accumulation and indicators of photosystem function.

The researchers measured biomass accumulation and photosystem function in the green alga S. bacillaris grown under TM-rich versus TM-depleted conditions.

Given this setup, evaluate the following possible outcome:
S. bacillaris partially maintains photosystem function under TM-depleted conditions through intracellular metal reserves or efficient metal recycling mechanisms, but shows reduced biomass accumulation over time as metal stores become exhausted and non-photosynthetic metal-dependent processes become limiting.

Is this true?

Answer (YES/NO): NO